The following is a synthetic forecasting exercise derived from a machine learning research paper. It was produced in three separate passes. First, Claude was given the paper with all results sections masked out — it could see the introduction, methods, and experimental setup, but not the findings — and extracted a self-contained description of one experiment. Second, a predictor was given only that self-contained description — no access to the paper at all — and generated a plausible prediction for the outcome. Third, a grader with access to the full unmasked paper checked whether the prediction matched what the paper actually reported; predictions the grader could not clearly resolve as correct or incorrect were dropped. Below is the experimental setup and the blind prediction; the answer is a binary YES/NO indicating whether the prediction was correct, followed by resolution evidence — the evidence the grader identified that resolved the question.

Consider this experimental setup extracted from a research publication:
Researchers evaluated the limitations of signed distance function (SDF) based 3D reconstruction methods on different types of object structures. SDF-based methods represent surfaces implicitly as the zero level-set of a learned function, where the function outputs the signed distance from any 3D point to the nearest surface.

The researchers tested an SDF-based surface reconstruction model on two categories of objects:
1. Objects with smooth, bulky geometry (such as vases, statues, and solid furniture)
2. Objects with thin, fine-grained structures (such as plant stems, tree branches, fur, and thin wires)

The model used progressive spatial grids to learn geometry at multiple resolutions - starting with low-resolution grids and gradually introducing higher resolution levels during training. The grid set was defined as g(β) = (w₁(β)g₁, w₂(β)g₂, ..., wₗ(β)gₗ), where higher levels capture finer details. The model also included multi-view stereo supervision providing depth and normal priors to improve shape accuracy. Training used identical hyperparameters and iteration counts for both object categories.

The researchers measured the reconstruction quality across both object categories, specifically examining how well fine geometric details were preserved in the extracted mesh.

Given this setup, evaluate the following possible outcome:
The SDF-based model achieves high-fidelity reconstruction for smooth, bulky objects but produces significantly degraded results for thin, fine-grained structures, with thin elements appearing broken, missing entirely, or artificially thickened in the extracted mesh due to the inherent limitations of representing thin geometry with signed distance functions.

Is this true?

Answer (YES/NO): NO